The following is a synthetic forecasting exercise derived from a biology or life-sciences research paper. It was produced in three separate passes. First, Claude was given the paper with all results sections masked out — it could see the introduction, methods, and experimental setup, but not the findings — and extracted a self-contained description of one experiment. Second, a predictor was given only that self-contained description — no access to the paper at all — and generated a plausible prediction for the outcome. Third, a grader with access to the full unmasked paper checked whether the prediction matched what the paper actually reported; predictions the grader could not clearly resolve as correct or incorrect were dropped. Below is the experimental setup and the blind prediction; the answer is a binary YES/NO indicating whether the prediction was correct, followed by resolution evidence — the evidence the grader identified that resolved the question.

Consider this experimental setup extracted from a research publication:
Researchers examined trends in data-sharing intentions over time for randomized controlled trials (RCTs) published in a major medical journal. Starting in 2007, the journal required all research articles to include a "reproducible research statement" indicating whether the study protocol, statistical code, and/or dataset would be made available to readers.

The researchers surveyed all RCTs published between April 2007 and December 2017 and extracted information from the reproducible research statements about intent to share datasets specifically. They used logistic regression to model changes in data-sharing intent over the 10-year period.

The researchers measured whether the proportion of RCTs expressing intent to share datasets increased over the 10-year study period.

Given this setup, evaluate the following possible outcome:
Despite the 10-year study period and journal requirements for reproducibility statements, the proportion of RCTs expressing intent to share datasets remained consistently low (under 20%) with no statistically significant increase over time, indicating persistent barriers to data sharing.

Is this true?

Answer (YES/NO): NO